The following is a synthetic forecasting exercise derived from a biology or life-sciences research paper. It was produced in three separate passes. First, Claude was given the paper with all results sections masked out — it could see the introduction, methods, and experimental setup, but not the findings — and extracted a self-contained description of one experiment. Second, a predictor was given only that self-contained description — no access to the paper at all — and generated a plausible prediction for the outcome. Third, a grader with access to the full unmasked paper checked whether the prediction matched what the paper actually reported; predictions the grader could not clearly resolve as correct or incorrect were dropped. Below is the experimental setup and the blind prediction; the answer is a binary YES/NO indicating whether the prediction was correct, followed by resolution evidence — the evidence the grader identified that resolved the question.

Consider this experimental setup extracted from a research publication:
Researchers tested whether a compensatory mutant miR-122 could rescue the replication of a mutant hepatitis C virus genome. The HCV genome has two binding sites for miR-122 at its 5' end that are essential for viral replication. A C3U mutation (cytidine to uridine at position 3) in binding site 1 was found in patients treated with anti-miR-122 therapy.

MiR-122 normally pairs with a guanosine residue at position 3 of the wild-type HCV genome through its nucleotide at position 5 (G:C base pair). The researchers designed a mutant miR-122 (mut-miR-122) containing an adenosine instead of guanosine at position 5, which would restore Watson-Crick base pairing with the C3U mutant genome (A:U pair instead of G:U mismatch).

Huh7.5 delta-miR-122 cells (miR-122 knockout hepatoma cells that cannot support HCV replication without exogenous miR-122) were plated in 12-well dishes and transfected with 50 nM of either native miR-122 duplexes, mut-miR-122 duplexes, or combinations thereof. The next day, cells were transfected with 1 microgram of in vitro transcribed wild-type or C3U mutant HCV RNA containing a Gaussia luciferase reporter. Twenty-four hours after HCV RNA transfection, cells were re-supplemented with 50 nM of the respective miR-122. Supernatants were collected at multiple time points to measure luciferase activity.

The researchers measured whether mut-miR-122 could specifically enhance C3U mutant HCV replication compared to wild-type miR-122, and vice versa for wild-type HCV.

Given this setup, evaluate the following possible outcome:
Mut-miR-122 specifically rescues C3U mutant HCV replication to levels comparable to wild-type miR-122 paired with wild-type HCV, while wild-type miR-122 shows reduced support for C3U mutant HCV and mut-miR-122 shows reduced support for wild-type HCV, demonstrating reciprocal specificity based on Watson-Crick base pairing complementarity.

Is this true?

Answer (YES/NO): NO